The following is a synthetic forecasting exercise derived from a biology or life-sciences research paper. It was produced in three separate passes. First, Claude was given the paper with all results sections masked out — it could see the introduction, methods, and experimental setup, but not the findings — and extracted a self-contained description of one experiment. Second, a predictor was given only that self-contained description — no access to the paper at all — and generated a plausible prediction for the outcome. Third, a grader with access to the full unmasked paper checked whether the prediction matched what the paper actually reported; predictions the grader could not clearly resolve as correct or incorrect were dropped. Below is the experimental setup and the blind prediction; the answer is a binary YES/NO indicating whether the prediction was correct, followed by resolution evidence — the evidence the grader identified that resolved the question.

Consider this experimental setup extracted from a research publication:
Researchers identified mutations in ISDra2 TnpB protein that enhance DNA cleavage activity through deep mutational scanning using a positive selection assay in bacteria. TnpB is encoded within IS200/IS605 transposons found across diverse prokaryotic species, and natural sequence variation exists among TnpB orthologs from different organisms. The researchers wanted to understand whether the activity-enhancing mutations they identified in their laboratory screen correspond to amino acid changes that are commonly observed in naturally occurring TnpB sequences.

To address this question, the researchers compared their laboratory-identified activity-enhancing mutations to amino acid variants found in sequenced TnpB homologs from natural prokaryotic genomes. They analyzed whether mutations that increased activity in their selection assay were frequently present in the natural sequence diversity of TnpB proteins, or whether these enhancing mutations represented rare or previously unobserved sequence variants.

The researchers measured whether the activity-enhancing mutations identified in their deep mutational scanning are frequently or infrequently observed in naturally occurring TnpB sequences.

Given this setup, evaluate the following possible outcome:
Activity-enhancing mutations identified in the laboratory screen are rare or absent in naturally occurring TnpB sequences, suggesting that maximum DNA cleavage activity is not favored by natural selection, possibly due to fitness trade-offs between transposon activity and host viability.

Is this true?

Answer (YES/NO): YES